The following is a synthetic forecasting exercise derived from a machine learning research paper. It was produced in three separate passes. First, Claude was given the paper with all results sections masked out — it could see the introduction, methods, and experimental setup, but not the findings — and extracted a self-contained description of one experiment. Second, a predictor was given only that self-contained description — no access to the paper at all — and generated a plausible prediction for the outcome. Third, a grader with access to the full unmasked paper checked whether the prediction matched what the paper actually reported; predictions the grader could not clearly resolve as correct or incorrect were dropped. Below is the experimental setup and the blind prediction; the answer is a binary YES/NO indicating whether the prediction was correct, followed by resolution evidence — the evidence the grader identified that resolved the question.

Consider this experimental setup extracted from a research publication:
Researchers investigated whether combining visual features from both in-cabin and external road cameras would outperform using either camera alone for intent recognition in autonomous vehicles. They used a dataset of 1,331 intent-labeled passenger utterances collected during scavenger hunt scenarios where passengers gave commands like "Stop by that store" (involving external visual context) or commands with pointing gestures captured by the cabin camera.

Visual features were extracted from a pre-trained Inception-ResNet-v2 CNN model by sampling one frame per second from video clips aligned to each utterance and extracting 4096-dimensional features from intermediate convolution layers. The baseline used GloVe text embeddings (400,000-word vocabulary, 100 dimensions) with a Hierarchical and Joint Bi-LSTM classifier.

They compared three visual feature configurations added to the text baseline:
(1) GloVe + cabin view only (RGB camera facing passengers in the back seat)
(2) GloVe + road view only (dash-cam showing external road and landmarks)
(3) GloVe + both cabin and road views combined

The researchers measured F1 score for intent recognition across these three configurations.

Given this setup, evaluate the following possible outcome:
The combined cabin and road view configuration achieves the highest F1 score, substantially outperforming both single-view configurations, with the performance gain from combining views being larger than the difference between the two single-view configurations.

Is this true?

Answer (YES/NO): NO